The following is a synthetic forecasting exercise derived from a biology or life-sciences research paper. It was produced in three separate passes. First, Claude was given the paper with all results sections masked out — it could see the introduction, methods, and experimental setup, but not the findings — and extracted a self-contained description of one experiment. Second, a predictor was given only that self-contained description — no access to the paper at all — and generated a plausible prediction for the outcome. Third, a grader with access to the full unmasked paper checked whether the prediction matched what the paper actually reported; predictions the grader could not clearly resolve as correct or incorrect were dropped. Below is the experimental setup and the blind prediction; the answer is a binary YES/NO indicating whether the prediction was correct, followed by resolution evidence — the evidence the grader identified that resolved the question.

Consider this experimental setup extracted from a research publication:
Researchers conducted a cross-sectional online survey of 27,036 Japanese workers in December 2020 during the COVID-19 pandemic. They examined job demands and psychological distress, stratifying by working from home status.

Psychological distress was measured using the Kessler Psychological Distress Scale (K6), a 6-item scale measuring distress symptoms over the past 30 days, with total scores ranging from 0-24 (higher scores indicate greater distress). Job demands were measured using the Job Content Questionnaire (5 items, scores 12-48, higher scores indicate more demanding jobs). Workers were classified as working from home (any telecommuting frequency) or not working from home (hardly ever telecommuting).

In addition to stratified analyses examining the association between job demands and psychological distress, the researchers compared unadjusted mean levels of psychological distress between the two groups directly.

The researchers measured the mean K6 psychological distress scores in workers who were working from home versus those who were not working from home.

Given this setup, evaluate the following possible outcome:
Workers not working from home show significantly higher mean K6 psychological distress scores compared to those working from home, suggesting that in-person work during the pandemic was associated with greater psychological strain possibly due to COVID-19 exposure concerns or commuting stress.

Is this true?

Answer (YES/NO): YES